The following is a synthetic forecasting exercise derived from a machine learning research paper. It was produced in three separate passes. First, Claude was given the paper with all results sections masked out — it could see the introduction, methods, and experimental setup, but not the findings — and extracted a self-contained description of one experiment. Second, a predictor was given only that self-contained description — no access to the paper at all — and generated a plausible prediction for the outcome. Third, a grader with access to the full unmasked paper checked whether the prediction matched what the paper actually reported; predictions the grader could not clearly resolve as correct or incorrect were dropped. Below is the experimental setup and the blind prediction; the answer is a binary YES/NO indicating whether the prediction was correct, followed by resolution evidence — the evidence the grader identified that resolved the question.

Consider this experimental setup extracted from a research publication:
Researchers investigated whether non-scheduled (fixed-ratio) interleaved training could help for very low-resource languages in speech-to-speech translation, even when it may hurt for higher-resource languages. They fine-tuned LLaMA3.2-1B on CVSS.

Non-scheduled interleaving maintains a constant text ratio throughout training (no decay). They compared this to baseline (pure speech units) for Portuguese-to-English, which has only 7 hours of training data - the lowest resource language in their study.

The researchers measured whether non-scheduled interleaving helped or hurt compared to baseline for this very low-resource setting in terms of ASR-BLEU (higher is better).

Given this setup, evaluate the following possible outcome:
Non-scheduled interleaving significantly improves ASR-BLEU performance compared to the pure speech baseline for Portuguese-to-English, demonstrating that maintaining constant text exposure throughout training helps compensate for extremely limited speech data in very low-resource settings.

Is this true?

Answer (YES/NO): NO